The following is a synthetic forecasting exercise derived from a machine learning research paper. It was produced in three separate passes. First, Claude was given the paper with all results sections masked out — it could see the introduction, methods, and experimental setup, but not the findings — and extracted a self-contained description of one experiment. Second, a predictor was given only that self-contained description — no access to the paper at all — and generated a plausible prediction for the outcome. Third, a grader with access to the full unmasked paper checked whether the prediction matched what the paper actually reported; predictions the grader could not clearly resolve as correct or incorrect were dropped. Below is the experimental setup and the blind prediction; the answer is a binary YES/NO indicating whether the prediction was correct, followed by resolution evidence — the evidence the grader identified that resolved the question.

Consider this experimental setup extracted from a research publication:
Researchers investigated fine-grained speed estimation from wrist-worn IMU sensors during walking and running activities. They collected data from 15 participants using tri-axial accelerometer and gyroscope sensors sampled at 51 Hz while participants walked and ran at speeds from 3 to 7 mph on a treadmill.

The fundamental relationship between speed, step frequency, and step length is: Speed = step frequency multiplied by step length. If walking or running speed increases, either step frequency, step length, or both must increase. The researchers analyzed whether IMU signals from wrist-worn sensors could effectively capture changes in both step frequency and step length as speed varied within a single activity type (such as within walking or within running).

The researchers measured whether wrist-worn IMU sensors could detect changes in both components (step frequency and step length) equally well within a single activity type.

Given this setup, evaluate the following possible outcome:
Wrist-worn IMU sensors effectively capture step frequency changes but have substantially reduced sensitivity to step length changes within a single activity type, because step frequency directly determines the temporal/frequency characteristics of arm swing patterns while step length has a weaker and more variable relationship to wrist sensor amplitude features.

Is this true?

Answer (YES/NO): YES